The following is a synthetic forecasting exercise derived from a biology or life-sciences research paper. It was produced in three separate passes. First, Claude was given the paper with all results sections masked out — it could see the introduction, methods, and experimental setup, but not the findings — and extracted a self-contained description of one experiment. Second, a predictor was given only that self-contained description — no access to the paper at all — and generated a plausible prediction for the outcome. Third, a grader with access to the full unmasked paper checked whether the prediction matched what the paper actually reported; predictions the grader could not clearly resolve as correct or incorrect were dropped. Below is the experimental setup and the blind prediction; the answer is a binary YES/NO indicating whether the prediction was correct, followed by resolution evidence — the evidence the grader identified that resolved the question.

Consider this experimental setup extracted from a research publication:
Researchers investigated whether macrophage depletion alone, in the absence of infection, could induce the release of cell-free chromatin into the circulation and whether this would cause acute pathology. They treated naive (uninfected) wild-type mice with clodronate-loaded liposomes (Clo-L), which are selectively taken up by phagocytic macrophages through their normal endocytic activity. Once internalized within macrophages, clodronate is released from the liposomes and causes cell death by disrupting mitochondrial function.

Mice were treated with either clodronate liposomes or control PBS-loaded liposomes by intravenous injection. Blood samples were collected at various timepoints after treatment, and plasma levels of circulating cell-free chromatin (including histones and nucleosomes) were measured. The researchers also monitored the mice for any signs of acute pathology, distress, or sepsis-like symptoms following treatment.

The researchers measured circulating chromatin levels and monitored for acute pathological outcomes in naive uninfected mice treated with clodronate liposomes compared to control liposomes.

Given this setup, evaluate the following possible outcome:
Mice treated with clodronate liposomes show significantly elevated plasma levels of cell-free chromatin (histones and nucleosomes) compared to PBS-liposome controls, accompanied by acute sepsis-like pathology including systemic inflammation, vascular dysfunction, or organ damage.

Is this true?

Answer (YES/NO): NO